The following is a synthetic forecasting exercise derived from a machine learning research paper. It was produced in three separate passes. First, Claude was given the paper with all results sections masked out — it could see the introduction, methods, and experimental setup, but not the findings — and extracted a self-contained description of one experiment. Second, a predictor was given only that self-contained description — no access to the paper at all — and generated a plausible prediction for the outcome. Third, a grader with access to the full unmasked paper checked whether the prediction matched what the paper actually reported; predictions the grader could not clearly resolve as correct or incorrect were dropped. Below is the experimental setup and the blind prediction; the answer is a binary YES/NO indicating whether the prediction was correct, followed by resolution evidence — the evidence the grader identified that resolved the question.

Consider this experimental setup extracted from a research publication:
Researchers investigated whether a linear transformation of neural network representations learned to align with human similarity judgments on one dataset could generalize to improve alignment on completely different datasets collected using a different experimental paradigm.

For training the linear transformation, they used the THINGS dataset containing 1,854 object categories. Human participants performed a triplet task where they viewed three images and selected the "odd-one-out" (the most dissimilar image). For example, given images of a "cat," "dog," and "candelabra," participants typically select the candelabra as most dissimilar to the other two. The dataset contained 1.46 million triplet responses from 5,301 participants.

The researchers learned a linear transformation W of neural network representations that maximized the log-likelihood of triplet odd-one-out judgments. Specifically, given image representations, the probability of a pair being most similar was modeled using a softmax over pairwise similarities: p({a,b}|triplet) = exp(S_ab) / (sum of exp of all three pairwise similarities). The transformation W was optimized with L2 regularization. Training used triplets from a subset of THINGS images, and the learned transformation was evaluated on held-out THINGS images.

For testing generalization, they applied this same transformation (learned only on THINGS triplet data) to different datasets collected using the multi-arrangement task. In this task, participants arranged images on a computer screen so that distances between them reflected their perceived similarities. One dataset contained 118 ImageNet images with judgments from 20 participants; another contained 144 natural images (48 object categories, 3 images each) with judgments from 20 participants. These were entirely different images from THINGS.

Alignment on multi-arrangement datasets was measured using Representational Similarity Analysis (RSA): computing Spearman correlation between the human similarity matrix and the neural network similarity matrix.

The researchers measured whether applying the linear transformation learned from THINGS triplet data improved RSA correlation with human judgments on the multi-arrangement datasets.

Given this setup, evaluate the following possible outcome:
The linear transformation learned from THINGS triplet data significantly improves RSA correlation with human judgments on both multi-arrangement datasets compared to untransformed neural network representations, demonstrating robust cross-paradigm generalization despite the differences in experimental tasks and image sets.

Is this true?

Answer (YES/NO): YES